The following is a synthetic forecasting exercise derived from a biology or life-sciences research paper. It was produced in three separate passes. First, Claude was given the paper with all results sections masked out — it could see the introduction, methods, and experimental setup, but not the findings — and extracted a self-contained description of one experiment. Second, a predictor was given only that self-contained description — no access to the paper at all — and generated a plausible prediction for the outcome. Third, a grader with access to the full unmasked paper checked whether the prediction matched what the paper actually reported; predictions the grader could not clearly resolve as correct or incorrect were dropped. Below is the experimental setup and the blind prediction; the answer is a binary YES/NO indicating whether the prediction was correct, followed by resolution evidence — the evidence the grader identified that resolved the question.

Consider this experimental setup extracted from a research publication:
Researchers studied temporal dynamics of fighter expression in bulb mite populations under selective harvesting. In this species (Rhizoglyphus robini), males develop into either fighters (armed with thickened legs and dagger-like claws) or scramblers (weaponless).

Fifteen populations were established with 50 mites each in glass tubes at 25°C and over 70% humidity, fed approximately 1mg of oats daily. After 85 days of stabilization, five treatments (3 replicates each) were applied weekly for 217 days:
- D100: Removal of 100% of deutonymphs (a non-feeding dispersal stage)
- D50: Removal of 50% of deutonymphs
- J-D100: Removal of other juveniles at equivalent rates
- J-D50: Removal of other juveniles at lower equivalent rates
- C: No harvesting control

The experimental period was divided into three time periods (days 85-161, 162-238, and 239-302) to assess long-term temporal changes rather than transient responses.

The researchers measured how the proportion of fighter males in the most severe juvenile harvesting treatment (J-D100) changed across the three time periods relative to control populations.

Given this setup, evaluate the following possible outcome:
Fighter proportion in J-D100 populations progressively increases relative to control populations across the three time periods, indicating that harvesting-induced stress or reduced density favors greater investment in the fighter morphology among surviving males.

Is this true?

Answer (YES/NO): NO